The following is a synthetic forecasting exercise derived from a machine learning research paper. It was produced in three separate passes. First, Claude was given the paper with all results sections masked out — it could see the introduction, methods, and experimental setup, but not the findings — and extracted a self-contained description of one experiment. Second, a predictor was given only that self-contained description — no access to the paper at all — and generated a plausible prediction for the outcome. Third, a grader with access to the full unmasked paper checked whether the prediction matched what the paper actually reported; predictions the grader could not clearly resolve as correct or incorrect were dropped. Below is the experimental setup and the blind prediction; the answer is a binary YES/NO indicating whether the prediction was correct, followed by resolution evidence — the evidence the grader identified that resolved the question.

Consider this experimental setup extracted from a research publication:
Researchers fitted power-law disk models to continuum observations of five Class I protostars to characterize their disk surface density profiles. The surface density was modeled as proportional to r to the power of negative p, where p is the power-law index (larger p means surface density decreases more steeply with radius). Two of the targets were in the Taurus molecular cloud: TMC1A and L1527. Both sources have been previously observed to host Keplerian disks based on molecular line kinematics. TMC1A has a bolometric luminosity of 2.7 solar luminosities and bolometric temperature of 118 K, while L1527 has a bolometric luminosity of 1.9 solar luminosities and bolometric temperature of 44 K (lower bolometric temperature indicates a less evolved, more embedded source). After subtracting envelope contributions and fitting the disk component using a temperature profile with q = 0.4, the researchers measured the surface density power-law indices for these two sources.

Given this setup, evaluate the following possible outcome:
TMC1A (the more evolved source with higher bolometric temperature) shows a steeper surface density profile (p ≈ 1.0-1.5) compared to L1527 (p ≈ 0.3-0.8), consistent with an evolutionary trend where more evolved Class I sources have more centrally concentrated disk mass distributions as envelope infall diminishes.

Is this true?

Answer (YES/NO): YES